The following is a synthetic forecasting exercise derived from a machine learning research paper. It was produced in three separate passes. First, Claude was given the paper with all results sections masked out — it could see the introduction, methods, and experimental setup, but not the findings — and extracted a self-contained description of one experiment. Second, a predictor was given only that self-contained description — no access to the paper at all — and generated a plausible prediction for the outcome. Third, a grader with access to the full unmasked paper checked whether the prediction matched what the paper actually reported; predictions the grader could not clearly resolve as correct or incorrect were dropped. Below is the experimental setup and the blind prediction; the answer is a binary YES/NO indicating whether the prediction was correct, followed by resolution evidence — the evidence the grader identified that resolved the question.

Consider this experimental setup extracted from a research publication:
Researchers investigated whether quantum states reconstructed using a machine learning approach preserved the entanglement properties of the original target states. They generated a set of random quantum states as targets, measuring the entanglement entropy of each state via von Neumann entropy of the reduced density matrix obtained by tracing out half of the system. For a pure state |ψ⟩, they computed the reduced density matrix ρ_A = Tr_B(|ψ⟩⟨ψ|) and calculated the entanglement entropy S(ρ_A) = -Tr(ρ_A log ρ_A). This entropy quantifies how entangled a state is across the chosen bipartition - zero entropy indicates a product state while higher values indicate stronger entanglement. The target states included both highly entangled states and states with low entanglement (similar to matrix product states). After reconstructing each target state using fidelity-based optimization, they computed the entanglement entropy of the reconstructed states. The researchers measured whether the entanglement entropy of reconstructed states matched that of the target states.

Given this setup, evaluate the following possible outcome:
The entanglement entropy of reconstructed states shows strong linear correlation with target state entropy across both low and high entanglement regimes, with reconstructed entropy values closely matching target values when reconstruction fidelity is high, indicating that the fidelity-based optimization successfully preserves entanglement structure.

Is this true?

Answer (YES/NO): YES